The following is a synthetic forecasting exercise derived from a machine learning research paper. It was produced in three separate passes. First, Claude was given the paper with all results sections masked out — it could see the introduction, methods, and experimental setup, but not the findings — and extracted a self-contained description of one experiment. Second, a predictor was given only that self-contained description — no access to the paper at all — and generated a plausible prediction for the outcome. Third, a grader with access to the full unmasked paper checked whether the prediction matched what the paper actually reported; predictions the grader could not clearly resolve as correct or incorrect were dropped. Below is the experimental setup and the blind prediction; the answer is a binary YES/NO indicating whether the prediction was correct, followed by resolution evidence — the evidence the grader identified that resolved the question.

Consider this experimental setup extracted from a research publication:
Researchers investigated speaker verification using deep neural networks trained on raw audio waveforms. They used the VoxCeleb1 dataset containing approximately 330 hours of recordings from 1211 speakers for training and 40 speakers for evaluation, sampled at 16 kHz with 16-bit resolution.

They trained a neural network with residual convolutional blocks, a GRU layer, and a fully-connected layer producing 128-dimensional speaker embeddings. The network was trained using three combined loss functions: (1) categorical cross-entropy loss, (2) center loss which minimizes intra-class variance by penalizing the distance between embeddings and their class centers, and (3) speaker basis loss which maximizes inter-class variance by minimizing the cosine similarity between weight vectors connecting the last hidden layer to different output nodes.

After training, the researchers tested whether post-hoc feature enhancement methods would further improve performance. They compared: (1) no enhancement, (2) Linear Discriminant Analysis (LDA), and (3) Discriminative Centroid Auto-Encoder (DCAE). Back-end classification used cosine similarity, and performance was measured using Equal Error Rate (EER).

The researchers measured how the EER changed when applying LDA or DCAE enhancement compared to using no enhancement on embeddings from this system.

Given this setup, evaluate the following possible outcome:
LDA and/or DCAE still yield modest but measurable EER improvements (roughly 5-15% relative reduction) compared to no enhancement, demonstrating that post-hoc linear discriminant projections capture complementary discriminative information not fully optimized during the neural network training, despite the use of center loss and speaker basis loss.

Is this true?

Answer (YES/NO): NO